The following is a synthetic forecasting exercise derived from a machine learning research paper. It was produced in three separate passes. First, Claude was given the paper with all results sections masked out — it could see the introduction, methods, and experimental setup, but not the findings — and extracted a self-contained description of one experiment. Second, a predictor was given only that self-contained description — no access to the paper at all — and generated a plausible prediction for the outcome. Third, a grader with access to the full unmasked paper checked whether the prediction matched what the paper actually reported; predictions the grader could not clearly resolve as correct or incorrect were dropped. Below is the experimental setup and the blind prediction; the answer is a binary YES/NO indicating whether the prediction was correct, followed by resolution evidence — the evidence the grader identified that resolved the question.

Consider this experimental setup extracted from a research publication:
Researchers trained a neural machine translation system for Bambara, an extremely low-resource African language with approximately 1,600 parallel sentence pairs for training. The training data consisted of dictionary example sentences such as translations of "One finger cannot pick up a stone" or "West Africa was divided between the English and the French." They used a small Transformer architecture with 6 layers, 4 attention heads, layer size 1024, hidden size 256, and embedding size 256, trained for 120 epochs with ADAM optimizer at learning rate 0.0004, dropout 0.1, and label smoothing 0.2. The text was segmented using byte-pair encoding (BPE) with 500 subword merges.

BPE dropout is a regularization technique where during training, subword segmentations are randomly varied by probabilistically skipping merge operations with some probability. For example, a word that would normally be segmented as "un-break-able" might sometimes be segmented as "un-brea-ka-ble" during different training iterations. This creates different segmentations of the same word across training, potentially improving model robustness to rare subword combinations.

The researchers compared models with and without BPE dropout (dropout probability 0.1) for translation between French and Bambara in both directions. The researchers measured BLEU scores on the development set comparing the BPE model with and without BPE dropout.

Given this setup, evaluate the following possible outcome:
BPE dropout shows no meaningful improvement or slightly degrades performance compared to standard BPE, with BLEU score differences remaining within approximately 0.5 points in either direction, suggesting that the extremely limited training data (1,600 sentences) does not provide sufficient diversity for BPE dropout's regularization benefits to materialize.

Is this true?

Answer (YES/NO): NO